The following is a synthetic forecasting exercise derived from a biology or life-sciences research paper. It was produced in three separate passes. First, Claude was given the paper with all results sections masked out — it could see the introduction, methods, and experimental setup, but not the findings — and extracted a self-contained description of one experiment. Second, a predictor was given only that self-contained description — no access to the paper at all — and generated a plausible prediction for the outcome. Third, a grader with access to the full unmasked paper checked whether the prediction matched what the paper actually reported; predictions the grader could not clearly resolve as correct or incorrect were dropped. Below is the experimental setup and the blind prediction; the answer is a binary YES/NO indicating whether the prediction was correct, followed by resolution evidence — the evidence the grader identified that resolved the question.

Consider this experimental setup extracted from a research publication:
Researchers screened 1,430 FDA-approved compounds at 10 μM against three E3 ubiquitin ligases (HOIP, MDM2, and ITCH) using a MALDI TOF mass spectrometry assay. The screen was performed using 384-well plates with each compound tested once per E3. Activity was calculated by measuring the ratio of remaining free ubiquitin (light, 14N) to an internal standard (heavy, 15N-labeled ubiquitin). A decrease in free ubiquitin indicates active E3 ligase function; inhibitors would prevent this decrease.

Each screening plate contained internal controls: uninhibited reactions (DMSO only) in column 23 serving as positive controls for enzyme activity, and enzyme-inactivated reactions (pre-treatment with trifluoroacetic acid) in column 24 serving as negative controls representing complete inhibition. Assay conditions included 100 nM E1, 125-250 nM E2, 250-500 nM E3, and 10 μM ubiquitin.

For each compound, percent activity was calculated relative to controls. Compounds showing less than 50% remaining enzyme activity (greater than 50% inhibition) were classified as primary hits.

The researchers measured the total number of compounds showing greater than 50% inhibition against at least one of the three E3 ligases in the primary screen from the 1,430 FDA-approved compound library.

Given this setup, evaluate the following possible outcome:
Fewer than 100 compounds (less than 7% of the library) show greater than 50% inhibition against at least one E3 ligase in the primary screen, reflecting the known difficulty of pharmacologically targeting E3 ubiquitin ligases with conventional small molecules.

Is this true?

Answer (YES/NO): YES